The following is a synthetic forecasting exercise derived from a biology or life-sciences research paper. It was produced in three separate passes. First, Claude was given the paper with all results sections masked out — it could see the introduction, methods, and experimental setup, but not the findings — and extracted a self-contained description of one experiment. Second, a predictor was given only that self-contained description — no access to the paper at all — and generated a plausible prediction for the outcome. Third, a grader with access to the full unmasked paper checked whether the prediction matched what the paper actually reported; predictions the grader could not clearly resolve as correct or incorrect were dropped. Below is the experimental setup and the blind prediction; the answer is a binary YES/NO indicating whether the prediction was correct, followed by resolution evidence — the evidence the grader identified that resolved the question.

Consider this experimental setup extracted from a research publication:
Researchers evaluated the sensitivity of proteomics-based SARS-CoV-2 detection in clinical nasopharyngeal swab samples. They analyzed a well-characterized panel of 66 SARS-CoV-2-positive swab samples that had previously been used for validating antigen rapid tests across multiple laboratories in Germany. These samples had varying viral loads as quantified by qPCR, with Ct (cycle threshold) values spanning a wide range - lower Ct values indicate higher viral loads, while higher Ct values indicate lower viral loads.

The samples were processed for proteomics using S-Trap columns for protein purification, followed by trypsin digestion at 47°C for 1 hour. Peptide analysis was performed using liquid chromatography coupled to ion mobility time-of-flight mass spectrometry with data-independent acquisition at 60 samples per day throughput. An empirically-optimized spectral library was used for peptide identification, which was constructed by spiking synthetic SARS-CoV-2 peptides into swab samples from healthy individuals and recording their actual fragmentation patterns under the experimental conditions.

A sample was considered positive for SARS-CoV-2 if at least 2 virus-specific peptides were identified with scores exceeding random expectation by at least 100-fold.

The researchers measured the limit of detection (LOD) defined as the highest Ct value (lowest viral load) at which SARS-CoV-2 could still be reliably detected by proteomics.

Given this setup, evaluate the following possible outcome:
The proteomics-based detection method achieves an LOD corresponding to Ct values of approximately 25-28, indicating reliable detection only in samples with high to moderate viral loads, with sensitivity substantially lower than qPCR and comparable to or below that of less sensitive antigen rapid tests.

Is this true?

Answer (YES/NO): NO